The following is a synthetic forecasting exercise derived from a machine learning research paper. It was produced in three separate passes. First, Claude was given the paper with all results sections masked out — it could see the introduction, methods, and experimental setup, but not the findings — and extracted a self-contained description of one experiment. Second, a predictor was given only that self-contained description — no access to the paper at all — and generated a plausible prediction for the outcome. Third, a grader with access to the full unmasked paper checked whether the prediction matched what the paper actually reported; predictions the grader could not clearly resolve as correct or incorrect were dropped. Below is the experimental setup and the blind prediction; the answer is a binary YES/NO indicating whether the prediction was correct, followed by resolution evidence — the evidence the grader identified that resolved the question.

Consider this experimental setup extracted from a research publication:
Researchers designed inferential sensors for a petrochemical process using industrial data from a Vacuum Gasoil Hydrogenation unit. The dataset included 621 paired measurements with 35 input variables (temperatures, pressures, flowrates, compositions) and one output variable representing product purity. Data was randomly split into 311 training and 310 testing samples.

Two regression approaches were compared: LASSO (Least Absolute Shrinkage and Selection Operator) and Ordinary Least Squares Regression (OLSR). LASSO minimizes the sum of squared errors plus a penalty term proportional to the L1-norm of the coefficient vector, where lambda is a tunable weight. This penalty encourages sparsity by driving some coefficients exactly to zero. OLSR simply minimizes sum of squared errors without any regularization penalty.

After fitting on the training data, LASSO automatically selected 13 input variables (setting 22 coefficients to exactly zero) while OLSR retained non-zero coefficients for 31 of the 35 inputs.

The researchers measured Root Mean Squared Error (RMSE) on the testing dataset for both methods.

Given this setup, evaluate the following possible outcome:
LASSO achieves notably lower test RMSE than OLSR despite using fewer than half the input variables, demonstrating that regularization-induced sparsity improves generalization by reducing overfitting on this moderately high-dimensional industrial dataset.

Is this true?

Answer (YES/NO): YES